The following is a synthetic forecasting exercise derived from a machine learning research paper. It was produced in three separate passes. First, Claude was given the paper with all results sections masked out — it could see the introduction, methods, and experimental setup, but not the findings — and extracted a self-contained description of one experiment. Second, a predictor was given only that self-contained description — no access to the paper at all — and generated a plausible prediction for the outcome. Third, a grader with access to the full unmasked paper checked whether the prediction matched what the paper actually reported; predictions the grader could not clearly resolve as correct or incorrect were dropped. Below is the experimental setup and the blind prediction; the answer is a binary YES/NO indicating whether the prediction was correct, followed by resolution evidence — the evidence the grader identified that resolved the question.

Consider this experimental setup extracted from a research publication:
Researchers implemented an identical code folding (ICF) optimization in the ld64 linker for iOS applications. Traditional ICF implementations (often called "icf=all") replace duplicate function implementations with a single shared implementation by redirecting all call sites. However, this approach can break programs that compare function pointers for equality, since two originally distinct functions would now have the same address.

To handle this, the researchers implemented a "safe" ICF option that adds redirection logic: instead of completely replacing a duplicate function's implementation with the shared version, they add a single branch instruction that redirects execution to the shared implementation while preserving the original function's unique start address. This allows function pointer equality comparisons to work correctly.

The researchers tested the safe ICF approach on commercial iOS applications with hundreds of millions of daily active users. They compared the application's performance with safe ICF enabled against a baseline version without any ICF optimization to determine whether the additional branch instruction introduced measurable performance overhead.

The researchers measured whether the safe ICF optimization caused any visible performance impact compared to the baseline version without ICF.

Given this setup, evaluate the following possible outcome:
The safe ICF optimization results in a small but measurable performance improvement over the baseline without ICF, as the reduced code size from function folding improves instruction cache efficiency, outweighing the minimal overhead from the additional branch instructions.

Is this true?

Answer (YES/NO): NO